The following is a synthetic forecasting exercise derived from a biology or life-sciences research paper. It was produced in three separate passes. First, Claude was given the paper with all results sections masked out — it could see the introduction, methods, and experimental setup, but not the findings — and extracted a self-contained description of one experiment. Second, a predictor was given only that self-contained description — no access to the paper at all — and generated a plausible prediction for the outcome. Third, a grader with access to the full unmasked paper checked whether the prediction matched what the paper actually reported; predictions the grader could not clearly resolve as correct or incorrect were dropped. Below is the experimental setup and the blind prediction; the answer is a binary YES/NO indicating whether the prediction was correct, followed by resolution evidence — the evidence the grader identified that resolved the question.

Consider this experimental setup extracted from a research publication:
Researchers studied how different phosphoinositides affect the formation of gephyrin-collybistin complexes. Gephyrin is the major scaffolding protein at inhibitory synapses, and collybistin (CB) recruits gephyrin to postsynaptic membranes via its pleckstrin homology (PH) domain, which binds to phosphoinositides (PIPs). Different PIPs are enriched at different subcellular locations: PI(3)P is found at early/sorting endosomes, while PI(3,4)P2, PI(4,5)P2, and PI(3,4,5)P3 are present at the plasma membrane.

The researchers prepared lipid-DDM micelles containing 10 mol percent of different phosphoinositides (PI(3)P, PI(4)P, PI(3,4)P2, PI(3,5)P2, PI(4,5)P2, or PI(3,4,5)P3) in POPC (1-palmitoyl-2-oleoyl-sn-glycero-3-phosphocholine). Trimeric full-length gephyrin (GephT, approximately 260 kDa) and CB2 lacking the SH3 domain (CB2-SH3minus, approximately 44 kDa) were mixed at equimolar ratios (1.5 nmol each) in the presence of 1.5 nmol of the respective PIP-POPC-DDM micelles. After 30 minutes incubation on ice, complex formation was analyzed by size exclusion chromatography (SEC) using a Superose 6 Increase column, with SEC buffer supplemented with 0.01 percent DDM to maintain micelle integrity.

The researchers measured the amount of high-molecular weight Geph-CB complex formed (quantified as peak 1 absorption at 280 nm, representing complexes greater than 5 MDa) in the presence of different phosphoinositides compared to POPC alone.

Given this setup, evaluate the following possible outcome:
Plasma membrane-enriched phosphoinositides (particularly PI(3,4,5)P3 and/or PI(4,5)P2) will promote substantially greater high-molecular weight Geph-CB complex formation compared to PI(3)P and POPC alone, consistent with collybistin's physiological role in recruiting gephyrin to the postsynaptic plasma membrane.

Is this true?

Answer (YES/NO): YES